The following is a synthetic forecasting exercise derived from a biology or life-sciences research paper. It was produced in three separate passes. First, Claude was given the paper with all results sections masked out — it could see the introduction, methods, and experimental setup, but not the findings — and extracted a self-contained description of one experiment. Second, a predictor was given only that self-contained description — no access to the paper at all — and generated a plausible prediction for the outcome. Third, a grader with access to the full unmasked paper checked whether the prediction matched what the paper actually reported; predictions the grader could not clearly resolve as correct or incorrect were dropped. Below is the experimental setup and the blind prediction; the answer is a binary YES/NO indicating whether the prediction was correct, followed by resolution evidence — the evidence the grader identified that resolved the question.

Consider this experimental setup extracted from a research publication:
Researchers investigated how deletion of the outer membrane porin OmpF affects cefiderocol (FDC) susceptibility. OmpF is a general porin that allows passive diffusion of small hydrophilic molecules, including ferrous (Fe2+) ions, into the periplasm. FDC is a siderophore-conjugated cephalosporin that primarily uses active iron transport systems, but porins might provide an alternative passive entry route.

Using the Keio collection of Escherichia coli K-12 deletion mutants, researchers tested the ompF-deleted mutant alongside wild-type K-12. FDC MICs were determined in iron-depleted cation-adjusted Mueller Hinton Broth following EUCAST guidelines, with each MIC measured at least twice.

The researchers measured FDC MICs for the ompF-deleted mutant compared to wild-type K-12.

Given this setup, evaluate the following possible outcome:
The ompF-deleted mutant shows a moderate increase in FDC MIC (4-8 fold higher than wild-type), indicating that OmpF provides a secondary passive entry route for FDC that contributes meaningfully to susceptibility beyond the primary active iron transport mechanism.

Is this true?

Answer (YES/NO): NO